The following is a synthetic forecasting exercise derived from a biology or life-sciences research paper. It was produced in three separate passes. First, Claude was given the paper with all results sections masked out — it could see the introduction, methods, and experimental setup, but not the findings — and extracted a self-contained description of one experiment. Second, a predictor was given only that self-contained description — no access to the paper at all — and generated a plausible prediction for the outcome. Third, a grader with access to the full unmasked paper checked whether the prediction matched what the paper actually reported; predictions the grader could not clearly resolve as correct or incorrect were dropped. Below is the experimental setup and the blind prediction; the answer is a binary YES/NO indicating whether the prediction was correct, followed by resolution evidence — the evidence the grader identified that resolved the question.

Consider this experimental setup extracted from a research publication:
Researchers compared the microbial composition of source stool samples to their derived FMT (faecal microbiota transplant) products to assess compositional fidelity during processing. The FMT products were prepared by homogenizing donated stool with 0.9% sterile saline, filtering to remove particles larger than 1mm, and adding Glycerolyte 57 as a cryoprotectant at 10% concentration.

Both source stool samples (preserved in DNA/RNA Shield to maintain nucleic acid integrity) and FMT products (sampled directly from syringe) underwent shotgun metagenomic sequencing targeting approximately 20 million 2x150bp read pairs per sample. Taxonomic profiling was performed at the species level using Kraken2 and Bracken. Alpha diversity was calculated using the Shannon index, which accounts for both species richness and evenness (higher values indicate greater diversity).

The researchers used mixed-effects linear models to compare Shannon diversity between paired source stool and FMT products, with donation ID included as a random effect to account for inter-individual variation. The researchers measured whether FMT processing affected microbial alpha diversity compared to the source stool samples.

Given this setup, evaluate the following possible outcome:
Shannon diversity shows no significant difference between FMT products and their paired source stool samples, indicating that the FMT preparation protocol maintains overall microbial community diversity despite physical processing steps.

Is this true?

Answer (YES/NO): YES